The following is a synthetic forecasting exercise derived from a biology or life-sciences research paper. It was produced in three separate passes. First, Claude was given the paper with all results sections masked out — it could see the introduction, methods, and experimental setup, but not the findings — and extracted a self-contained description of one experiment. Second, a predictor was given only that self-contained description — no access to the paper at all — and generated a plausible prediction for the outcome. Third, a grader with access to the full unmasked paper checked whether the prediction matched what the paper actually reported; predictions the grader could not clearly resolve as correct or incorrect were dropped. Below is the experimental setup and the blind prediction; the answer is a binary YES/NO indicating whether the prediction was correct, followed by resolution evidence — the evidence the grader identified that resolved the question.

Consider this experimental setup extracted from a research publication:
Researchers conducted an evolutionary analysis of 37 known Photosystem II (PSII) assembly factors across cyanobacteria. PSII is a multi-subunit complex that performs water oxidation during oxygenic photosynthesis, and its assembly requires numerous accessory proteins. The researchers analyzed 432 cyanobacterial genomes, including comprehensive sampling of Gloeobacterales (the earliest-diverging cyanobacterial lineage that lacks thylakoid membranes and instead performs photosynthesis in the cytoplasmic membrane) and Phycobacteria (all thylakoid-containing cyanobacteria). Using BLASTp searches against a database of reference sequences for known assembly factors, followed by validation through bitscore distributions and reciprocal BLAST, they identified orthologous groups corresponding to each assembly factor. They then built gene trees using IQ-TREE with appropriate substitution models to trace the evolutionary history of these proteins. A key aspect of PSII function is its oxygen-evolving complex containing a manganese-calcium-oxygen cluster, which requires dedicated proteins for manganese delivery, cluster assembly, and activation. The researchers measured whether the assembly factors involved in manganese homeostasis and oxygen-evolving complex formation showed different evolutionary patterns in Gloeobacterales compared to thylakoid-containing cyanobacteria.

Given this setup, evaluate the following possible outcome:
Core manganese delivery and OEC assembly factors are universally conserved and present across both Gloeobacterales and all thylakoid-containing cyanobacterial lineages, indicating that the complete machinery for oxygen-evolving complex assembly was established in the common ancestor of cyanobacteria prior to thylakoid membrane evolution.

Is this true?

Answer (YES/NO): NO